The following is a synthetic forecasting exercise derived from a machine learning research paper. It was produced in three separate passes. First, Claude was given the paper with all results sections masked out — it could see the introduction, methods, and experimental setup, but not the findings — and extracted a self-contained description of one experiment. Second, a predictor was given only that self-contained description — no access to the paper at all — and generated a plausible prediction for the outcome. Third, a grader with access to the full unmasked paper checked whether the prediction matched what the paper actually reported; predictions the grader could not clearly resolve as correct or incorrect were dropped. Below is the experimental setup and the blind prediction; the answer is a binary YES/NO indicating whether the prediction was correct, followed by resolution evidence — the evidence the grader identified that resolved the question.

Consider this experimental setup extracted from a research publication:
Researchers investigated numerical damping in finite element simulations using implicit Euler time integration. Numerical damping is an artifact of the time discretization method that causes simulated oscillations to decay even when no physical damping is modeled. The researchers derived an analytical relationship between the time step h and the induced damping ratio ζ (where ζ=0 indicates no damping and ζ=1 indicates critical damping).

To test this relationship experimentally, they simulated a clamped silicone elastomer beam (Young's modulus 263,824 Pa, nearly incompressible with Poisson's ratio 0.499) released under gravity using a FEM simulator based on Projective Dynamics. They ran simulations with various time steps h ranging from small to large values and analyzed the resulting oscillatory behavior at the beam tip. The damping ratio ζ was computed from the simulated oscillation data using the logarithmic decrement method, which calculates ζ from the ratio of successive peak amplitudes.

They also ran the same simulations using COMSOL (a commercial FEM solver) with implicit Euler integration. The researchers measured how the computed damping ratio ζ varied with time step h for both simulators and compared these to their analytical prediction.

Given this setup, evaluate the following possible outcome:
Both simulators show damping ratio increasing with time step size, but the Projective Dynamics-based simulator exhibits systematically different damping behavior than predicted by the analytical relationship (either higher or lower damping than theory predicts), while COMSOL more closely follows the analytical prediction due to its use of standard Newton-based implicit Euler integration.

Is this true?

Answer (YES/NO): NO